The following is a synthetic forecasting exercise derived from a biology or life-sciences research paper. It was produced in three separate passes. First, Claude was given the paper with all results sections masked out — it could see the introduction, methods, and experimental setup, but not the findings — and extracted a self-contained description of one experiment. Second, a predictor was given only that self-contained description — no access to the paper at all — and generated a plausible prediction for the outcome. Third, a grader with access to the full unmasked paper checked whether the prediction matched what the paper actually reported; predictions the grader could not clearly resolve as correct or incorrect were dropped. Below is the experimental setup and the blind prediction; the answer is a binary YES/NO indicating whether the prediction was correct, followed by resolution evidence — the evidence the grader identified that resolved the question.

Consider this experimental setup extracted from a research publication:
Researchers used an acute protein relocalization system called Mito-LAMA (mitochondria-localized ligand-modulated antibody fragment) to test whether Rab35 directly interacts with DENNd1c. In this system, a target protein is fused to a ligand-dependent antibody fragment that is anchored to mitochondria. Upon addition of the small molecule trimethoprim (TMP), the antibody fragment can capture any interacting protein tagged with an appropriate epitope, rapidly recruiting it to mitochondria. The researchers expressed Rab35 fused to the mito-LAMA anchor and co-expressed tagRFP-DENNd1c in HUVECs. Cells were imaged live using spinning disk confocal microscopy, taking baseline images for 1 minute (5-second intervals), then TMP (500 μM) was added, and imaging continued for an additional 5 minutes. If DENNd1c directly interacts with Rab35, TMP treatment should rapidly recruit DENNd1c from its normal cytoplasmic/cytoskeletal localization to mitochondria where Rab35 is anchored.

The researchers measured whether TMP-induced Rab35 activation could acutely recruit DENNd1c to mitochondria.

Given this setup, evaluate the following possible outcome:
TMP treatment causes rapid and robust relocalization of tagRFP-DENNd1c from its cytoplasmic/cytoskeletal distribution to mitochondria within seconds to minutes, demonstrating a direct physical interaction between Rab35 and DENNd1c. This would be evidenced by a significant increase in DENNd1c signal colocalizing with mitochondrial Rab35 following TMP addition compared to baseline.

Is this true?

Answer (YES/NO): NO